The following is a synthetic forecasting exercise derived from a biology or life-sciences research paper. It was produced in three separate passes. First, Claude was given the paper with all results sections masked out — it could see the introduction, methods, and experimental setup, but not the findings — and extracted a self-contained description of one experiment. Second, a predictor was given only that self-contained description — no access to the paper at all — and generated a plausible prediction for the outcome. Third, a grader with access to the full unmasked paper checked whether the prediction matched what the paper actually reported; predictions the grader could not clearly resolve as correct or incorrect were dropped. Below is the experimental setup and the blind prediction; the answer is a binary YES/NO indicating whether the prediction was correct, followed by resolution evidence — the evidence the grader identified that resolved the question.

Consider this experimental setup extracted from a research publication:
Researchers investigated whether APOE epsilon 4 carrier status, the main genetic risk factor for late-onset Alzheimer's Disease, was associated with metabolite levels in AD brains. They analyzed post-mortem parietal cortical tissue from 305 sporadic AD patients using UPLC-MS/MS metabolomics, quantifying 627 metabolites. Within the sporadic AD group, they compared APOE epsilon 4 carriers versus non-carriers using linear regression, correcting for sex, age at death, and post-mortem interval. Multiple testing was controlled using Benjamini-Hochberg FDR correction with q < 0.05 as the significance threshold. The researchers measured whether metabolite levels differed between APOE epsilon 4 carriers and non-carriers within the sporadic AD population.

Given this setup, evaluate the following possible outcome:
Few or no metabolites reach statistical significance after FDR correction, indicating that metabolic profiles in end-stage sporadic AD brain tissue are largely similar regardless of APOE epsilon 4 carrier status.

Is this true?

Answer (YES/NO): YES